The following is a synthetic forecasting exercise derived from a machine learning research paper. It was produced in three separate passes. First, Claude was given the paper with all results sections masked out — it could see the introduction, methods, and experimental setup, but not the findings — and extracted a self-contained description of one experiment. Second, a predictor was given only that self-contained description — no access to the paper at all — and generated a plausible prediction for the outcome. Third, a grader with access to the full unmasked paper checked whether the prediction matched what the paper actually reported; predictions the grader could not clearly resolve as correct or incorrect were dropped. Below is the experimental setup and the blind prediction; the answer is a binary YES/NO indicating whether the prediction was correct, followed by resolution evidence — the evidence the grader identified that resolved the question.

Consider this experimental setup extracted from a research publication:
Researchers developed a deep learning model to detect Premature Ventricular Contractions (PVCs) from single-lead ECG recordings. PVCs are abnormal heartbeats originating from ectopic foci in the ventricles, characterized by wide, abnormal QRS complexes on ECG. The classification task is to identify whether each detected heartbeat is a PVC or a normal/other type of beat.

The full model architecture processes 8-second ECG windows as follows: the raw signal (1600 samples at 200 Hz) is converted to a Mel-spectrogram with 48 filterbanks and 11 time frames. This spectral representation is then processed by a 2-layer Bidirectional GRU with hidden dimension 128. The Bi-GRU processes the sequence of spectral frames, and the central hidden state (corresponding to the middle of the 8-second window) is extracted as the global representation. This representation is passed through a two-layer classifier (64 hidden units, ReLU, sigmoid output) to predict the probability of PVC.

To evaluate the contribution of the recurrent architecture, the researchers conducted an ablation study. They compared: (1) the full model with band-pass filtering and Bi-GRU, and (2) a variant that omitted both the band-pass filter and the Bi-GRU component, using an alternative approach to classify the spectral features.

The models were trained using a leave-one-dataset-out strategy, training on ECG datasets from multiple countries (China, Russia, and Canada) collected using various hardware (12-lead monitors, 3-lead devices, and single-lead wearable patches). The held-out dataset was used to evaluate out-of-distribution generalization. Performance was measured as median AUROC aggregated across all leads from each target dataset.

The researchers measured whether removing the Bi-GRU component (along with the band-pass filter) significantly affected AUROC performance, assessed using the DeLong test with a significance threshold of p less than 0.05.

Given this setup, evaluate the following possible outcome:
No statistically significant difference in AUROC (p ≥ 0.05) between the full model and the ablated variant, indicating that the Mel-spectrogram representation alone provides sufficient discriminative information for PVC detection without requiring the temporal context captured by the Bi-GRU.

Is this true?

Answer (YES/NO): NO